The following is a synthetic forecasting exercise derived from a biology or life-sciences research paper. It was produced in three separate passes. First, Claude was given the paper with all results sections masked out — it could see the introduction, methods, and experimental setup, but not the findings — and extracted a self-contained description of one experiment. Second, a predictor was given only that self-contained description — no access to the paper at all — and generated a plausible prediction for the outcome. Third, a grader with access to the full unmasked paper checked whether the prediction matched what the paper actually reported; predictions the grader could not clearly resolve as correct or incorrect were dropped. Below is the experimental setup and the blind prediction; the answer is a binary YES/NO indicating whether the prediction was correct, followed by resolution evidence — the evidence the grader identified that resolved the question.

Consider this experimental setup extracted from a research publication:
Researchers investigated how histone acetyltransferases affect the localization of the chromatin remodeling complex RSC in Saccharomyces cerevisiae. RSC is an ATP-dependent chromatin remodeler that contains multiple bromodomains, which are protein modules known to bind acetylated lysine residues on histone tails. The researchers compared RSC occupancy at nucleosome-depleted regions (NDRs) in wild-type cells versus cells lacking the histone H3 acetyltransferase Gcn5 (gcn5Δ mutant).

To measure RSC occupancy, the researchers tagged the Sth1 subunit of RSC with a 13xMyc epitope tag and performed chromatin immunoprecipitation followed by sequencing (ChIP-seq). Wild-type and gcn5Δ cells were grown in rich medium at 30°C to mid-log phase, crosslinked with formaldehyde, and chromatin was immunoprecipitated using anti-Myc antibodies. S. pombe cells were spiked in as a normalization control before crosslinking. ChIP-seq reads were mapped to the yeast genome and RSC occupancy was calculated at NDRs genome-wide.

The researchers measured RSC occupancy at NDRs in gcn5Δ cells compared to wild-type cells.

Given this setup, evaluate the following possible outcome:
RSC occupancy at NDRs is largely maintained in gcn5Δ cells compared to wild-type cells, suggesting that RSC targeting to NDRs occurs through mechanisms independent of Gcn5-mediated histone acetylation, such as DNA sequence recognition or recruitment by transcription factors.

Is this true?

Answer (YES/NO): NO